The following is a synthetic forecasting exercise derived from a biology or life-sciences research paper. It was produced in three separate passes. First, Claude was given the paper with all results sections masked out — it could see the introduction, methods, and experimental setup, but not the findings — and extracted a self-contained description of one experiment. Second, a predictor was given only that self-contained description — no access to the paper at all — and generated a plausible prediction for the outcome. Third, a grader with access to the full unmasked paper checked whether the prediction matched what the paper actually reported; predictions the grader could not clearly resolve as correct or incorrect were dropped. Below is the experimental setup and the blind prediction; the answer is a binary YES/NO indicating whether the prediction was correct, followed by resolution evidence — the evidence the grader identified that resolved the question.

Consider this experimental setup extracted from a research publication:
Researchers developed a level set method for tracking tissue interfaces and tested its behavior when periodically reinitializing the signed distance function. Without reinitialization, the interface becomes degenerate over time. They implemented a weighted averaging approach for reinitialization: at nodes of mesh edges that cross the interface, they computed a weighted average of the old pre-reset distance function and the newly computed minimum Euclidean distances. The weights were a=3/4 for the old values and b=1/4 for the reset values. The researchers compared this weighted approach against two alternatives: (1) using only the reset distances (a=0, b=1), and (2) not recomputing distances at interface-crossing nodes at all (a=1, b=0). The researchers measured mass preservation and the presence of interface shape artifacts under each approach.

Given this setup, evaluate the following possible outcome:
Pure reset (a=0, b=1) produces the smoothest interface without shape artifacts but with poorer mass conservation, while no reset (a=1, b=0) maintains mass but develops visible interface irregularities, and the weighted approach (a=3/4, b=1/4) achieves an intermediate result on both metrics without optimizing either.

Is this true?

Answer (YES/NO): NO